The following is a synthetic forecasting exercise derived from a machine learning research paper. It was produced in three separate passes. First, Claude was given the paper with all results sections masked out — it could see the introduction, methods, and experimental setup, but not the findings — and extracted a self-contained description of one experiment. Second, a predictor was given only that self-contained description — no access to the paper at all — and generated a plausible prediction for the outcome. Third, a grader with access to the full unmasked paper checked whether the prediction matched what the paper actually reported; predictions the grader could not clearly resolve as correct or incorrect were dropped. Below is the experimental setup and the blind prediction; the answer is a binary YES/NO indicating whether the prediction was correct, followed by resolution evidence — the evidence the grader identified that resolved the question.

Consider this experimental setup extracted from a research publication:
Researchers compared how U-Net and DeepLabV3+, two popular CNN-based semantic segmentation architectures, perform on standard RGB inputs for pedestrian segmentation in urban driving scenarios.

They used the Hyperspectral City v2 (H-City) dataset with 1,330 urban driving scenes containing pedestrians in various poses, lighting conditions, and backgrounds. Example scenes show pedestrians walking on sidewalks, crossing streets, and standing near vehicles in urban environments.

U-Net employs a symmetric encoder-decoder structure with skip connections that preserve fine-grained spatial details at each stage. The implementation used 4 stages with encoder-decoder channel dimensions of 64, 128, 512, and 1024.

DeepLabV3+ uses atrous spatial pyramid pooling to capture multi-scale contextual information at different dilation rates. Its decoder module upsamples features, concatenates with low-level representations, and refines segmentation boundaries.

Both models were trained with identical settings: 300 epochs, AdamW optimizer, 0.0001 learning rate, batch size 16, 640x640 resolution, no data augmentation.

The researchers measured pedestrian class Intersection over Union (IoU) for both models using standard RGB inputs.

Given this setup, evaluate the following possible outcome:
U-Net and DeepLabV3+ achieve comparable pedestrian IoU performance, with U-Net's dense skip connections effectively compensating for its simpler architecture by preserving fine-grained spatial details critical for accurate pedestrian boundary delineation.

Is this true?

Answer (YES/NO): NO